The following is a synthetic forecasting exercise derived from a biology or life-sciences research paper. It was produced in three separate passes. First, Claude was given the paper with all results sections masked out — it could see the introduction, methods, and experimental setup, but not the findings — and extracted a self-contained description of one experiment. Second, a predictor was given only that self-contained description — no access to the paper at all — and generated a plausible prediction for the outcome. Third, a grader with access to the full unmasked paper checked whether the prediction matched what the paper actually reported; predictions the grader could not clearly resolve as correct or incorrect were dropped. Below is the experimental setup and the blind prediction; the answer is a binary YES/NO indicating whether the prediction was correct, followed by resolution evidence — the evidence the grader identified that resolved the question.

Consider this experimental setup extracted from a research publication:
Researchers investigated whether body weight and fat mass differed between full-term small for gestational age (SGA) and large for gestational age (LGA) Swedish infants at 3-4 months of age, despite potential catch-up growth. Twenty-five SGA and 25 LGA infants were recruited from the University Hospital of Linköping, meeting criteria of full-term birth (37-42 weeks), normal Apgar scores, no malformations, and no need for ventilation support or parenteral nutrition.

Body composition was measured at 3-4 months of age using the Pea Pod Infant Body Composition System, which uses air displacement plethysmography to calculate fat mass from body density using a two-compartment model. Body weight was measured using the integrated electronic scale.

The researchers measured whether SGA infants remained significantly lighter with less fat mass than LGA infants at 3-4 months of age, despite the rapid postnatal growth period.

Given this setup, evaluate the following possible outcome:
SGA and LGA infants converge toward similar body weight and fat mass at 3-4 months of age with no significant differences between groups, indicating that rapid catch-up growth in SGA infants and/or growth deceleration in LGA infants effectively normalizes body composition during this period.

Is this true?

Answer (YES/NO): NO